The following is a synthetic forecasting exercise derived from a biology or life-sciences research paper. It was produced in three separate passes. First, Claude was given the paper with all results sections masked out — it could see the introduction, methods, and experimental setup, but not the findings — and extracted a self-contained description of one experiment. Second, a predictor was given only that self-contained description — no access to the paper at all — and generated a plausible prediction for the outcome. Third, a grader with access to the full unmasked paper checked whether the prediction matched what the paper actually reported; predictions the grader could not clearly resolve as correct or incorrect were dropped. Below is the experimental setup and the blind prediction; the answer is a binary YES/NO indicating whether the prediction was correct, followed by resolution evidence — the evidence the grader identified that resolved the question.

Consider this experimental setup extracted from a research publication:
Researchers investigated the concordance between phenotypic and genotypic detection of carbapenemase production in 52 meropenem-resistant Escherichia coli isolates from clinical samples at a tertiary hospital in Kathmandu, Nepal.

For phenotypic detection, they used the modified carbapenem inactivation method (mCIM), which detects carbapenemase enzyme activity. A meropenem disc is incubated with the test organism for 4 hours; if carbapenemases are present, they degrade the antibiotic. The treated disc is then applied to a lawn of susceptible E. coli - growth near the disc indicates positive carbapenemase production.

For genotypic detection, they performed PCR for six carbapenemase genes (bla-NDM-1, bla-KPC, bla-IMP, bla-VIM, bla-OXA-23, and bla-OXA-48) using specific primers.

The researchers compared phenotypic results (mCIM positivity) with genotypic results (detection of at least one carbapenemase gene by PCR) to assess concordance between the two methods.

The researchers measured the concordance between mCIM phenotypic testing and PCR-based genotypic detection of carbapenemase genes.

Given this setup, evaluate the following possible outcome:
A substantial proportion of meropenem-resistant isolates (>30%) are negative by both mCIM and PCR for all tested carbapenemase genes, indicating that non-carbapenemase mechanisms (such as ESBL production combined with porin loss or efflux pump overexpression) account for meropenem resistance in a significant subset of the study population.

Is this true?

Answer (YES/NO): NO